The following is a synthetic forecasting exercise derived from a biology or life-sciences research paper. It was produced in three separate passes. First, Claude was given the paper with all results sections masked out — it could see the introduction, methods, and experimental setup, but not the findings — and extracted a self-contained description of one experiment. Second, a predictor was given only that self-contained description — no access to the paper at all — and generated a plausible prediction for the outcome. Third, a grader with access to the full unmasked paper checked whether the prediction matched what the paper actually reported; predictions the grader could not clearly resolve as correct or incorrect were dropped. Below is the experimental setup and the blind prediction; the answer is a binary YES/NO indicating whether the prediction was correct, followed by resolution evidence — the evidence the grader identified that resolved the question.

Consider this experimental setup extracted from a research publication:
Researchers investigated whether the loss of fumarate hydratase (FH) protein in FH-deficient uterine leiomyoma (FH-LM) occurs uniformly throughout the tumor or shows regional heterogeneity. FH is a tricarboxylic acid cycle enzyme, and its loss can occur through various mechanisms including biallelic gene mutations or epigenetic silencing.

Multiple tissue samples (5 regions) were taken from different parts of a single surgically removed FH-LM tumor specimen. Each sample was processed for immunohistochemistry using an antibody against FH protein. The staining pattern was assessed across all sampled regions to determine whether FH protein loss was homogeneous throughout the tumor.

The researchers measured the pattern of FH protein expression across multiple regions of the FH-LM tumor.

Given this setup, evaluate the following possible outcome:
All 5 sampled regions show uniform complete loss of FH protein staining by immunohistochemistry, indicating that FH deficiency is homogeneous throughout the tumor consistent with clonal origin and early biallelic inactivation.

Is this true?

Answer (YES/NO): NO